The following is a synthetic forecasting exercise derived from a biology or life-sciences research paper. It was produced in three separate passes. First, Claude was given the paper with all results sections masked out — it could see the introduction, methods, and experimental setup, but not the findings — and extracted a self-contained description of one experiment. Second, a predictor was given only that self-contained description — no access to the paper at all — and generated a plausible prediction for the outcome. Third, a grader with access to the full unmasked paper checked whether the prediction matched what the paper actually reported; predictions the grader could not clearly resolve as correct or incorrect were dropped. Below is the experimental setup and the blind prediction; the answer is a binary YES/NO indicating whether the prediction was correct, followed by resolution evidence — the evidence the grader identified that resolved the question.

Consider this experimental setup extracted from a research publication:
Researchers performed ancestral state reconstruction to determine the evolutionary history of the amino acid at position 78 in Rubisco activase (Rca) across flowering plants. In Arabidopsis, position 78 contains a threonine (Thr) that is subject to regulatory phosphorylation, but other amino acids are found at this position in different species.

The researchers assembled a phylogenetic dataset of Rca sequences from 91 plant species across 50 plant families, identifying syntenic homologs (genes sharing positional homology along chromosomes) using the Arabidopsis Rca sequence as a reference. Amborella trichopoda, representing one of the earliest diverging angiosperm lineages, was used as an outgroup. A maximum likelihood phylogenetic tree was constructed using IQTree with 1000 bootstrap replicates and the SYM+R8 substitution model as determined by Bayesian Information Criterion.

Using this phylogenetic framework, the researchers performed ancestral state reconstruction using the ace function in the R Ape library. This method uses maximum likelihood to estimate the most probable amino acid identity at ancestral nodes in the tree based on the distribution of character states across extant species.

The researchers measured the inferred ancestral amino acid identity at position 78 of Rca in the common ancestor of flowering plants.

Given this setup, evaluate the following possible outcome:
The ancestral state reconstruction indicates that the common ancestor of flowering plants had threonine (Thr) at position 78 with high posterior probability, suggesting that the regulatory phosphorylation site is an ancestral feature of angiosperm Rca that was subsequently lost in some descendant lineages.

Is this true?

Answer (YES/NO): NO